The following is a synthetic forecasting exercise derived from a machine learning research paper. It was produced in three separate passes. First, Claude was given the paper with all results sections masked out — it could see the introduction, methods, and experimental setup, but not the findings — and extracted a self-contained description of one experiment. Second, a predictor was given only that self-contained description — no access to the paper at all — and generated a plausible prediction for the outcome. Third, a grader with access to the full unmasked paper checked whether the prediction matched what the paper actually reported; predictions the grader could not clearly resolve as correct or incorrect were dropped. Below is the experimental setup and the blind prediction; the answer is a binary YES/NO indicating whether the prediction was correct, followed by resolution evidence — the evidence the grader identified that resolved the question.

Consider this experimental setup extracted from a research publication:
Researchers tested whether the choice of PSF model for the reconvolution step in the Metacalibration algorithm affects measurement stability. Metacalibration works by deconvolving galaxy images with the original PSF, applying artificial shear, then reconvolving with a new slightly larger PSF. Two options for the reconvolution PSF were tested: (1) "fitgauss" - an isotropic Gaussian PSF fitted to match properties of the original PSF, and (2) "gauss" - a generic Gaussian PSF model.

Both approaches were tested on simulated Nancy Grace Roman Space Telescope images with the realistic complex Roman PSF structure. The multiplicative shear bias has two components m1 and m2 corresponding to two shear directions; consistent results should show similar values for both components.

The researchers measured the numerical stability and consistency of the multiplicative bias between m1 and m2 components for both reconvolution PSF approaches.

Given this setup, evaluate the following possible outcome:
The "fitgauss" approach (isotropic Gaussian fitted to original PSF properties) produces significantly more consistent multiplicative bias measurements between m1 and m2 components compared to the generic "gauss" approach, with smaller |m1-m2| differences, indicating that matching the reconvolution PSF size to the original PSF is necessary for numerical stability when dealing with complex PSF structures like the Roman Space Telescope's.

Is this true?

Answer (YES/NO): NO